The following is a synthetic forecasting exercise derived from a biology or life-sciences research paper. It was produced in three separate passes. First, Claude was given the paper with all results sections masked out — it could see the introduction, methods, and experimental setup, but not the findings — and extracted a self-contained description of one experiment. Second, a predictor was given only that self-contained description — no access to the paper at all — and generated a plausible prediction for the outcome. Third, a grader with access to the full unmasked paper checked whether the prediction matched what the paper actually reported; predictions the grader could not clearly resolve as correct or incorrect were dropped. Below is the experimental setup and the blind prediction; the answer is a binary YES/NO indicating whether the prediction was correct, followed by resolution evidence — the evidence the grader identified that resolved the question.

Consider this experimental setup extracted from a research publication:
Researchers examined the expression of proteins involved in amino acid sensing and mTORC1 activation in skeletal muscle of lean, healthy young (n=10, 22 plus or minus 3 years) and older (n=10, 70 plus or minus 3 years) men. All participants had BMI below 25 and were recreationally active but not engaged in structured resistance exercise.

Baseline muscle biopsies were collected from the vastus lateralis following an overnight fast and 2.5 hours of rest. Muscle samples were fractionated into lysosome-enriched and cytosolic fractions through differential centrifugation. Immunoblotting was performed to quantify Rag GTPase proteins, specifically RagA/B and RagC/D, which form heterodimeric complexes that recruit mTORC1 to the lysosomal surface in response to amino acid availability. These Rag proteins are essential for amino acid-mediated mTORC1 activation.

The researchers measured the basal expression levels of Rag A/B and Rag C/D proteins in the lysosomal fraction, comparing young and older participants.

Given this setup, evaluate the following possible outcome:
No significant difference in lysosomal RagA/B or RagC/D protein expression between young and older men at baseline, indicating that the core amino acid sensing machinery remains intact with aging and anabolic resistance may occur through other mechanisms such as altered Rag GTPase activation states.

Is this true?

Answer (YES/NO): NO